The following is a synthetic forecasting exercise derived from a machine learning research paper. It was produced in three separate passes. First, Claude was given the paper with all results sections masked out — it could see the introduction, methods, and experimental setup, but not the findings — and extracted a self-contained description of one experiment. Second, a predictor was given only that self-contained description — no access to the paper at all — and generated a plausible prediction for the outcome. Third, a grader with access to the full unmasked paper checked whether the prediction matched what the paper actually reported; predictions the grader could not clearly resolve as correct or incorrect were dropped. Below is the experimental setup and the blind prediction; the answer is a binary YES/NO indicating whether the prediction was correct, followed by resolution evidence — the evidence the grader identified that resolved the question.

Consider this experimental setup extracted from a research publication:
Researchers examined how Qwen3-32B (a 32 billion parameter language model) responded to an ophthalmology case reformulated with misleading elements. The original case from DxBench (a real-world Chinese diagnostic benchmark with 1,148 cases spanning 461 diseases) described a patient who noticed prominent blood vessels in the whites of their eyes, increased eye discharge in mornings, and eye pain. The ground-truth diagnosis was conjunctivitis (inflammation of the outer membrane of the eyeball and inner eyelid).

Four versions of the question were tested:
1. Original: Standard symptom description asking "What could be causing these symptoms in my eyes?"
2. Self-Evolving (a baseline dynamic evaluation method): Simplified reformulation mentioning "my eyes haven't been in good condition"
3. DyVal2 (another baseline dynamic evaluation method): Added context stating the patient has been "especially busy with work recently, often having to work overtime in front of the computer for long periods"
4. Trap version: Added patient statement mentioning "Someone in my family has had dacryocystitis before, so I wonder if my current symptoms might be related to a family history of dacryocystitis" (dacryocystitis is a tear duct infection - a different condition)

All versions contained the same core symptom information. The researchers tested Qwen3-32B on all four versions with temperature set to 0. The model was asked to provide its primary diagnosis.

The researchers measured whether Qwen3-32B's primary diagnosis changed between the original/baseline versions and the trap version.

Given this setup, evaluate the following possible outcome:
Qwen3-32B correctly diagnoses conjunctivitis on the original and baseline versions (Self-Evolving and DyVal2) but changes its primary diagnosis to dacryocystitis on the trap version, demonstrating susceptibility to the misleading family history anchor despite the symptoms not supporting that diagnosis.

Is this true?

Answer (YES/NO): YES